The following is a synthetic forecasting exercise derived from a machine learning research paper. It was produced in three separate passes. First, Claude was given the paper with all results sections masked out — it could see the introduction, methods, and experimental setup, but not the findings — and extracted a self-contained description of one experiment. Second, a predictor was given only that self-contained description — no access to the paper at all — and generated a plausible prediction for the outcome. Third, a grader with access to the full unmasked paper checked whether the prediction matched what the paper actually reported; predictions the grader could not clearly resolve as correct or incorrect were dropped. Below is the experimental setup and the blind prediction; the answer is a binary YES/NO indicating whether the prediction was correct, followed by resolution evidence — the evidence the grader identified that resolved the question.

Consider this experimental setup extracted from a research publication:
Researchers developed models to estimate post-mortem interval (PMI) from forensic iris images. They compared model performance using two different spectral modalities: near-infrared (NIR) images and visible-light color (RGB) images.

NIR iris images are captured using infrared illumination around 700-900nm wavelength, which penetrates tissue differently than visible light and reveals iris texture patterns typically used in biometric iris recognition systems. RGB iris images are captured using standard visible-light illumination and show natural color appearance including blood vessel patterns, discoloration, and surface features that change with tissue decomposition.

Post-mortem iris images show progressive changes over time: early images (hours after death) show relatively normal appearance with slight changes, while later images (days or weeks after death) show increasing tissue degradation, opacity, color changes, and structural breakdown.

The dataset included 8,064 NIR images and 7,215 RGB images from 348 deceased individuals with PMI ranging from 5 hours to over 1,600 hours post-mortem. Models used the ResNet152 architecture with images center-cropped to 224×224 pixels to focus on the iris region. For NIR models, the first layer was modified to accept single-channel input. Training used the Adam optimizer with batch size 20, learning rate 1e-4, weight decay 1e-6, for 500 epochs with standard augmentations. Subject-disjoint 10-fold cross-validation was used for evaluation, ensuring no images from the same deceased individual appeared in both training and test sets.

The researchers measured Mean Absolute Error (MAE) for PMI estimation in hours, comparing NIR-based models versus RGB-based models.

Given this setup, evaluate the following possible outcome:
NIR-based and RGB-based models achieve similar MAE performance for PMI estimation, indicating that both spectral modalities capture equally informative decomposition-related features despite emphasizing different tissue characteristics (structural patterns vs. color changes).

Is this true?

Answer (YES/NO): NO